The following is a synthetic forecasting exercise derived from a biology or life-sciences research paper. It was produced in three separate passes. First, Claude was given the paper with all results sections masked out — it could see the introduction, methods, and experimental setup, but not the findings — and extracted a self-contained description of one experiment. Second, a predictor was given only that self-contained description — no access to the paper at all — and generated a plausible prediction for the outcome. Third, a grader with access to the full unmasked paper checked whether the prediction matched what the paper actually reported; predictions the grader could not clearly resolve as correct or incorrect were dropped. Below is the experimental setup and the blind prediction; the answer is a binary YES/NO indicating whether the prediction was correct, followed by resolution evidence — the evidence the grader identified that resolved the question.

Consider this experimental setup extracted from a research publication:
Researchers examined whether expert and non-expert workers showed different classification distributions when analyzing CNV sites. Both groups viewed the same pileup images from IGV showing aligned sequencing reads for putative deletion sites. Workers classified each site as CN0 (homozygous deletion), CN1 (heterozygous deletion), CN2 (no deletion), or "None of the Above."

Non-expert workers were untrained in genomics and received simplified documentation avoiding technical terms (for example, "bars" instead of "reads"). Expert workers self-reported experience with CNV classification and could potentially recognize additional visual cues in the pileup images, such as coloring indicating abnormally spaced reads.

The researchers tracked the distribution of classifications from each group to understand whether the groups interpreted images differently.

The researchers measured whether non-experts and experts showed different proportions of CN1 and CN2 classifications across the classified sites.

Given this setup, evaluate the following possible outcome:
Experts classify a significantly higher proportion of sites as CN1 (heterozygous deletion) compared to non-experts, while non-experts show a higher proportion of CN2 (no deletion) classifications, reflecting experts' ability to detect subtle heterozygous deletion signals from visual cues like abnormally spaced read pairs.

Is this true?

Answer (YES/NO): NO